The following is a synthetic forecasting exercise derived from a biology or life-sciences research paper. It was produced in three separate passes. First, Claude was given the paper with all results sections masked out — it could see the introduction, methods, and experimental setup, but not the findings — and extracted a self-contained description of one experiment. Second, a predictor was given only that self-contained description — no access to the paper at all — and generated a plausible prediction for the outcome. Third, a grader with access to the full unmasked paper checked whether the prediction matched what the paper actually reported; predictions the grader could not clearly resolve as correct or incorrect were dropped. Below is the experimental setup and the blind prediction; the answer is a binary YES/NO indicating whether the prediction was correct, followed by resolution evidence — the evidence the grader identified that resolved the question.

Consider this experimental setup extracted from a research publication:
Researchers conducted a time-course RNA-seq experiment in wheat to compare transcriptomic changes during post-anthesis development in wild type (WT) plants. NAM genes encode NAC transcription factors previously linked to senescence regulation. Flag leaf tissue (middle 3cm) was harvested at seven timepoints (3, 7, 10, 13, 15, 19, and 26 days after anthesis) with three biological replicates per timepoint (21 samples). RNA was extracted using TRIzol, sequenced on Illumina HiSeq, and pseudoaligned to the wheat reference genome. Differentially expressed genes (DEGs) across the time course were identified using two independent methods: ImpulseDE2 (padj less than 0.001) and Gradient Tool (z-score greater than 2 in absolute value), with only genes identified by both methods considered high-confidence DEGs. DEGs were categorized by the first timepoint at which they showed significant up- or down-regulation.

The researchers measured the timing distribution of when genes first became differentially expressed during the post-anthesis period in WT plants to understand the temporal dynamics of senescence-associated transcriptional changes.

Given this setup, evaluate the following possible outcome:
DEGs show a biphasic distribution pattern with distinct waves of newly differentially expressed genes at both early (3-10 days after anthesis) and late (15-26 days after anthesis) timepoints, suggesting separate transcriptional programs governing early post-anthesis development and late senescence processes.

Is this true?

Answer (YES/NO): NO